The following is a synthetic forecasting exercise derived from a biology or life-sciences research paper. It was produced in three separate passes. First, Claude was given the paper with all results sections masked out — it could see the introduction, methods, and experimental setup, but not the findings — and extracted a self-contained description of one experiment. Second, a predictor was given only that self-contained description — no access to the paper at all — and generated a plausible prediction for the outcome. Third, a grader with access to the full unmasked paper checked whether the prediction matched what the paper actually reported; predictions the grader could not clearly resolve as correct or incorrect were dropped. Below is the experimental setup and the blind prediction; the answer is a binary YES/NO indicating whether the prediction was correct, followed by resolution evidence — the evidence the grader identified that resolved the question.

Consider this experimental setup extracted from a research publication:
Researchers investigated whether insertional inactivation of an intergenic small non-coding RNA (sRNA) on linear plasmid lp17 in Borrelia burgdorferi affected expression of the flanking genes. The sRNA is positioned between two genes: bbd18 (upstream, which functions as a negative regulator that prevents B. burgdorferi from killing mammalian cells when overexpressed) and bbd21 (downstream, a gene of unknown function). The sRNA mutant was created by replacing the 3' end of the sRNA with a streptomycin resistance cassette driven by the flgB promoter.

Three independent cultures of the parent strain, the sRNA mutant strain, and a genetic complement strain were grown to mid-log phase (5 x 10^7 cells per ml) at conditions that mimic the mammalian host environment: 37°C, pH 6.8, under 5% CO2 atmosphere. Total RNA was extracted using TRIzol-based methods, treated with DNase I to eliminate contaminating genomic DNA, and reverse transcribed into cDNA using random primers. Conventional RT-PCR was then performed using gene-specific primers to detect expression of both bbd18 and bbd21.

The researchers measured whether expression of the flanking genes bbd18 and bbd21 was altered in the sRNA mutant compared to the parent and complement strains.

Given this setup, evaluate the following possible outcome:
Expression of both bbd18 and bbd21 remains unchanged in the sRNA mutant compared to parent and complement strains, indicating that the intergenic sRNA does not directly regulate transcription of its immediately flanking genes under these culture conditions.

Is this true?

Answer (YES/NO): YES